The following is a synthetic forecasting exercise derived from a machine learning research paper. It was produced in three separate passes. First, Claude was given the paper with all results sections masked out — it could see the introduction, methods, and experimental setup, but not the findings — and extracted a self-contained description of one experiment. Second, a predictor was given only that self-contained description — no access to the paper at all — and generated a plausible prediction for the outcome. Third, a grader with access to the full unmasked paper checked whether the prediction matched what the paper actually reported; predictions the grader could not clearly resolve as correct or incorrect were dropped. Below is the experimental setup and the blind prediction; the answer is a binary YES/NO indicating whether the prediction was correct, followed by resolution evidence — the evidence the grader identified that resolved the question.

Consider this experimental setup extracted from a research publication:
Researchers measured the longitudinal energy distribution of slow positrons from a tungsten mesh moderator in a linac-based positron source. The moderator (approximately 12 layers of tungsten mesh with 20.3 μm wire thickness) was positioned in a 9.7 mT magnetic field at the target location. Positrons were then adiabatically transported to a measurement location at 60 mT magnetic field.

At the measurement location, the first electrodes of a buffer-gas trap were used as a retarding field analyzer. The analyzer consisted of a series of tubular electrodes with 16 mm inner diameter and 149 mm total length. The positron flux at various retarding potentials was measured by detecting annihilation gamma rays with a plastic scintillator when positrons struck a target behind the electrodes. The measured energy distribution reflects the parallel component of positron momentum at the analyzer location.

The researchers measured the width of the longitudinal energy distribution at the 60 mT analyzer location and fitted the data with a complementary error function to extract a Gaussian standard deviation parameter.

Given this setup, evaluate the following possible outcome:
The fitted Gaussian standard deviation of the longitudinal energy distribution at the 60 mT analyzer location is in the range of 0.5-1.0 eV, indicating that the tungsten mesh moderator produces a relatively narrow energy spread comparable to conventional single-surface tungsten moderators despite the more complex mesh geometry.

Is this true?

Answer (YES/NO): NO